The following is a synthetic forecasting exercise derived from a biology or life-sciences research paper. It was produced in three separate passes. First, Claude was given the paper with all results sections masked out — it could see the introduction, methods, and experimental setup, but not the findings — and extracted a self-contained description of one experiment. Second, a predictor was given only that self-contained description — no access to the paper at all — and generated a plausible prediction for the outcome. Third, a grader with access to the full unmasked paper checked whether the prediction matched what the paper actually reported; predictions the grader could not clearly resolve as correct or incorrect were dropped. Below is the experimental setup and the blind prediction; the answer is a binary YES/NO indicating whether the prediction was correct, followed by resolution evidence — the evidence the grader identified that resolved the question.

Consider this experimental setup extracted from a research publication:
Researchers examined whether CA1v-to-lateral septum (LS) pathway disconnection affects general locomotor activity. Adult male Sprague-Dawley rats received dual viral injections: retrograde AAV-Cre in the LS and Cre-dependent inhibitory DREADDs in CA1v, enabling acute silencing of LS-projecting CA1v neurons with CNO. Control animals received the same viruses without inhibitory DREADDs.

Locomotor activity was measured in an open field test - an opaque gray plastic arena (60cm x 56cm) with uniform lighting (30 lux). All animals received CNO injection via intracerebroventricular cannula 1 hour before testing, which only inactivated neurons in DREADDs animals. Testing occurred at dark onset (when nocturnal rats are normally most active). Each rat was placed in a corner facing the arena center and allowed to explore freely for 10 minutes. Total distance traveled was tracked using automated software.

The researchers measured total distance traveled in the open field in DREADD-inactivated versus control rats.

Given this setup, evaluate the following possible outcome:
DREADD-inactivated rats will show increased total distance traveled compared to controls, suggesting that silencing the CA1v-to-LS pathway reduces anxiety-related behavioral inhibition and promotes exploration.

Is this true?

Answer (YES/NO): NO